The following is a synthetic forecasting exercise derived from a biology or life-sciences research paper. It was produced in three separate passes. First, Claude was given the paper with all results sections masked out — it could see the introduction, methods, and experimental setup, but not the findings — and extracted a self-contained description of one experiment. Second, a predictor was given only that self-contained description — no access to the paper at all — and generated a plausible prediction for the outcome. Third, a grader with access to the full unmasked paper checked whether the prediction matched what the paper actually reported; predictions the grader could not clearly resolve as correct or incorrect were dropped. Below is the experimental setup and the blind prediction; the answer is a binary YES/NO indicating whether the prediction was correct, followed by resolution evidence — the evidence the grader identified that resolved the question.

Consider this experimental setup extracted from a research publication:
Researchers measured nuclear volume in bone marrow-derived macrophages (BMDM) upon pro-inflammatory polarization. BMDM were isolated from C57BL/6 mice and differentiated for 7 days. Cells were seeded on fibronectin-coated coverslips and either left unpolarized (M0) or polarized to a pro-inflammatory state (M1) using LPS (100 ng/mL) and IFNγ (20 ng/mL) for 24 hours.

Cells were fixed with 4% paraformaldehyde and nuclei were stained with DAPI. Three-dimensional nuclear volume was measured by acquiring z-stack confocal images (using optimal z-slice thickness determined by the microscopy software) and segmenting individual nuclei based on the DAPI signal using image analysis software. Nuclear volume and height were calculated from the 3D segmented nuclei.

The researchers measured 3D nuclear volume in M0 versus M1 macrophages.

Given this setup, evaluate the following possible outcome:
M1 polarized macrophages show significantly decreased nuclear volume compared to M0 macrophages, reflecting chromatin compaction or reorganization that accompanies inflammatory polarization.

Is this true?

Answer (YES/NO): YES